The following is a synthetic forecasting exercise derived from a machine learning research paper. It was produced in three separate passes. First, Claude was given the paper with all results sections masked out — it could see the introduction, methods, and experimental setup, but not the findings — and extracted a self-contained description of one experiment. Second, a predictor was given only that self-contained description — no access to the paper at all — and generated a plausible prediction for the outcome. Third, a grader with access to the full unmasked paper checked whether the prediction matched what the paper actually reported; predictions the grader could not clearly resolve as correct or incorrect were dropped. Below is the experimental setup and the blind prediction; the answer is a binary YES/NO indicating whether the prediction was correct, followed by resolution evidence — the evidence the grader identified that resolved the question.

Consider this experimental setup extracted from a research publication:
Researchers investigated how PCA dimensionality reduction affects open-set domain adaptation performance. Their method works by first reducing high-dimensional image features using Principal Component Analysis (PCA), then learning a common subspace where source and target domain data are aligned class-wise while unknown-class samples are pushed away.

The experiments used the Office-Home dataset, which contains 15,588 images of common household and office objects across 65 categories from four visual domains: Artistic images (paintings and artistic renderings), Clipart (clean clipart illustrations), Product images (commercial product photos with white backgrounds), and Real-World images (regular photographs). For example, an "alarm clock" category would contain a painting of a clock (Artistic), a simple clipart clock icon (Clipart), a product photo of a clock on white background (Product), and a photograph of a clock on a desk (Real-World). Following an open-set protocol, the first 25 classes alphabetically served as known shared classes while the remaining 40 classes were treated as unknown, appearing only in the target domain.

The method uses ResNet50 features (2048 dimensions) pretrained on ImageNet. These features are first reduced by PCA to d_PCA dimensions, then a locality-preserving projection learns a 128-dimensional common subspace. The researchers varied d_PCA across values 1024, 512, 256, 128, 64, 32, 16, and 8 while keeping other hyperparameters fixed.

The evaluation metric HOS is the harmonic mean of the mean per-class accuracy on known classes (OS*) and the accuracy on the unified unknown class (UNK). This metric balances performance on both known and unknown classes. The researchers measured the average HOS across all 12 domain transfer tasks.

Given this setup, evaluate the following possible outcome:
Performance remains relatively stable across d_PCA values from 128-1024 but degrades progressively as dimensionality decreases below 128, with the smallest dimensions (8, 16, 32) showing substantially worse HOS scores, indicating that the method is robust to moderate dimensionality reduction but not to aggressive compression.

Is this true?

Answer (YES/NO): NO